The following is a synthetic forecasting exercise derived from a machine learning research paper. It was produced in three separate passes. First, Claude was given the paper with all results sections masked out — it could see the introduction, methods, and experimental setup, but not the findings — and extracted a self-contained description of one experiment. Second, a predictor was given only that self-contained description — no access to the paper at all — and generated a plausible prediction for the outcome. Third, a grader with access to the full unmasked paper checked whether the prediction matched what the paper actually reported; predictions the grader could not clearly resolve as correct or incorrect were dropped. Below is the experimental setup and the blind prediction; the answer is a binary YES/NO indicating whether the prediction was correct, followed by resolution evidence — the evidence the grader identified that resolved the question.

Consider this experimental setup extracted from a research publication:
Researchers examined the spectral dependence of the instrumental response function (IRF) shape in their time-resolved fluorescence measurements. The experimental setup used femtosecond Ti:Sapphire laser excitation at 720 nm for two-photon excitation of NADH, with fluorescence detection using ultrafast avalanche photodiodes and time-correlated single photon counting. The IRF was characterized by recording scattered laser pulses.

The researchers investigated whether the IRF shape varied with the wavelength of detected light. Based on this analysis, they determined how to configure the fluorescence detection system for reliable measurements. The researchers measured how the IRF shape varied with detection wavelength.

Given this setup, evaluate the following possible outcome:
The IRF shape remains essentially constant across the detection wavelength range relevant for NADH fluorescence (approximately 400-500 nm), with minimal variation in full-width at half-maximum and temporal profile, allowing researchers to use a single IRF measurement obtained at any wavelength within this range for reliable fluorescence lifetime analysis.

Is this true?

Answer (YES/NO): NO